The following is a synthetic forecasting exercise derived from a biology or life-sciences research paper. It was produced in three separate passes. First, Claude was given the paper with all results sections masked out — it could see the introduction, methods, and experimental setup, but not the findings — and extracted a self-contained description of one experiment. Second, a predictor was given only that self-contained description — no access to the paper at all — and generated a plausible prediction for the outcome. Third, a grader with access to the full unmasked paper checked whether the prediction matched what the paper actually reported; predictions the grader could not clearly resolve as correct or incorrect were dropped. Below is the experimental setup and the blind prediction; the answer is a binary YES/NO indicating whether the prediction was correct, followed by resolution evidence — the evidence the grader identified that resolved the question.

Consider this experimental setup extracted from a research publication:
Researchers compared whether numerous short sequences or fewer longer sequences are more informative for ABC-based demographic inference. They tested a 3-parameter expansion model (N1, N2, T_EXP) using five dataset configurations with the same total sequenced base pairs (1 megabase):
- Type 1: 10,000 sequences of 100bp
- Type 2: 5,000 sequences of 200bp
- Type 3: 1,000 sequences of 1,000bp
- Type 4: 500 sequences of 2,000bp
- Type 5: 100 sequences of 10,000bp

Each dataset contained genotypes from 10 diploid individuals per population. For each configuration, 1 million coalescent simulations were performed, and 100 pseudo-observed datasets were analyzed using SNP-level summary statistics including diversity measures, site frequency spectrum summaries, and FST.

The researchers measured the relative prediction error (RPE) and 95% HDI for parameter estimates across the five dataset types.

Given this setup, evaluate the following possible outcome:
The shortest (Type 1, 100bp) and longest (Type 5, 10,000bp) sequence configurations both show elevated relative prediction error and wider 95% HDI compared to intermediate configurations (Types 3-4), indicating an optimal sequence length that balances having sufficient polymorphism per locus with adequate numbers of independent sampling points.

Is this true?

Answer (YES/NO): NO